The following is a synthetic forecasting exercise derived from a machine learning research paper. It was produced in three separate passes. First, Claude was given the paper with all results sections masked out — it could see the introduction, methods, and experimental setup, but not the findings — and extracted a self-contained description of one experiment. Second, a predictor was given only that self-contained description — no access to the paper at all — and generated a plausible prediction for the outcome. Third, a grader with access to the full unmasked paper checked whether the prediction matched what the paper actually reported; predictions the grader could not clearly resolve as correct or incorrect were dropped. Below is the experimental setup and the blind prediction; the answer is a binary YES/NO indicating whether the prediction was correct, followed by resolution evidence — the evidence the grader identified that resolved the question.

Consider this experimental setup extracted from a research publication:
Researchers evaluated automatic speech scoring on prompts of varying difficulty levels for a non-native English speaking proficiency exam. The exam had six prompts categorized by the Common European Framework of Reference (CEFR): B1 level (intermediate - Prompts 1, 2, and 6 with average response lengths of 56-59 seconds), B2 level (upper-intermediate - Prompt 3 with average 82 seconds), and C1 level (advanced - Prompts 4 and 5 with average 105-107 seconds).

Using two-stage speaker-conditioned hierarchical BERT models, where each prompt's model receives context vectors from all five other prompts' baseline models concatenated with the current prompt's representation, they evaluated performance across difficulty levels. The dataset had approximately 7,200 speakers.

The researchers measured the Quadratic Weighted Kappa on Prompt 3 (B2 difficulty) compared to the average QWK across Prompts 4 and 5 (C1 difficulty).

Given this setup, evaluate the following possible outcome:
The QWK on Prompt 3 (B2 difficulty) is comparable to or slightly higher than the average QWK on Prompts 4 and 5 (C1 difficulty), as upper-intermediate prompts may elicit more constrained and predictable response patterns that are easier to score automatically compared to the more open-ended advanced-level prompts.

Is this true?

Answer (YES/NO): YES